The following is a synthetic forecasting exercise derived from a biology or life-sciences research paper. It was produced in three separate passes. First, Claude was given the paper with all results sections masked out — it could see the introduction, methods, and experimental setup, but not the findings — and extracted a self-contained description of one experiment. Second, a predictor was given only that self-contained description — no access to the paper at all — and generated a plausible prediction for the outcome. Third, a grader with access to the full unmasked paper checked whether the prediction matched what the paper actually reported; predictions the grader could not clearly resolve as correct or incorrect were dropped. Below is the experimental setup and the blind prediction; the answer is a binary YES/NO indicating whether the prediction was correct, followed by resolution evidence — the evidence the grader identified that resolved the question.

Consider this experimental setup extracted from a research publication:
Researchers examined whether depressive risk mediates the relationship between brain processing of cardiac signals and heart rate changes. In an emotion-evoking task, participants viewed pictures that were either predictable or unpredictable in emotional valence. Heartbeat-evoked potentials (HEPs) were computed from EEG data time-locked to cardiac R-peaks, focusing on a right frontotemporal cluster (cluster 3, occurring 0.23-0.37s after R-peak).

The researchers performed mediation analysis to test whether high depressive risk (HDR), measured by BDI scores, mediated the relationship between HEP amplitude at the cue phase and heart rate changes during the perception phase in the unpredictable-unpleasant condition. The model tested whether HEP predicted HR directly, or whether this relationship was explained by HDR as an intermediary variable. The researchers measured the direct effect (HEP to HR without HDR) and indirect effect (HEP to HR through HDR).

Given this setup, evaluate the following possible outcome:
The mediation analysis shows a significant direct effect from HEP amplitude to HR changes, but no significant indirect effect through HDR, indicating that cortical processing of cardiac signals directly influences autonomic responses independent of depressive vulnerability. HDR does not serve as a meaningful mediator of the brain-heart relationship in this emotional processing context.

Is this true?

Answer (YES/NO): NO